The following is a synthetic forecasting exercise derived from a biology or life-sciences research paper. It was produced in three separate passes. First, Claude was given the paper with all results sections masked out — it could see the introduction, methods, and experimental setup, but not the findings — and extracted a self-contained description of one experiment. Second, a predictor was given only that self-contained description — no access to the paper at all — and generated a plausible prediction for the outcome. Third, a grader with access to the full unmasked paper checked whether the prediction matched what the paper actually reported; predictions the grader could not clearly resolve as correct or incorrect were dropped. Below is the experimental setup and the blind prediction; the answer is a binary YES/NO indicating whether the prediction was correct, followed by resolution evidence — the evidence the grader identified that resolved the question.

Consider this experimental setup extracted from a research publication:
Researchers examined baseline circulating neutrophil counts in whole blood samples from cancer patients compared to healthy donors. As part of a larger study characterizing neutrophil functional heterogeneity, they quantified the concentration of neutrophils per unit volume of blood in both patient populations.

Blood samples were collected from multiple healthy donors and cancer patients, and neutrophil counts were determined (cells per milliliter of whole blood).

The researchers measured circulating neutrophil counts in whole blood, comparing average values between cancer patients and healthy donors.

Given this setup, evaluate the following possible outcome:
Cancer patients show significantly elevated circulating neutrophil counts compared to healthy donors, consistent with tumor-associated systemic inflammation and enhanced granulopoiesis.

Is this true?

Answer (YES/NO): NO